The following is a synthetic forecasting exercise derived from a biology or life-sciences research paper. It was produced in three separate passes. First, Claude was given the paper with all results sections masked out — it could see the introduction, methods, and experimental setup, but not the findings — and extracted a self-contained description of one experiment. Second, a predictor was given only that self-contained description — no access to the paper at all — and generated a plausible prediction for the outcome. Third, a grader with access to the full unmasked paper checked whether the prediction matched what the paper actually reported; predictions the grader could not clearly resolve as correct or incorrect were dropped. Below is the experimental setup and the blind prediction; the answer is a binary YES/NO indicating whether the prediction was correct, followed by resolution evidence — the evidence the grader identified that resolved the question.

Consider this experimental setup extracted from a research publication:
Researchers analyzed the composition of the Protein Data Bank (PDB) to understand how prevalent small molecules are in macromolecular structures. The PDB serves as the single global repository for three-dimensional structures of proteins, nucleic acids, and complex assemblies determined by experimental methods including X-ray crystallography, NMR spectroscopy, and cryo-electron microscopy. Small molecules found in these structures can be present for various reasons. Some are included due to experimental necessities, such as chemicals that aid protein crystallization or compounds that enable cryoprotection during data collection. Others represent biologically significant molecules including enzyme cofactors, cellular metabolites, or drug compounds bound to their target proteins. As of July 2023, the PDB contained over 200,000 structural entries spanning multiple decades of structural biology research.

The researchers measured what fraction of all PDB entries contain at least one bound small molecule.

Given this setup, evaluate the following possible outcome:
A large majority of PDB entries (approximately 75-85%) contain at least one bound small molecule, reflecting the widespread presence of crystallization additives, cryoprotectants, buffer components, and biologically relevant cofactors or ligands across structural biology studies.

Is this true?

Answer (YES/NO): YES